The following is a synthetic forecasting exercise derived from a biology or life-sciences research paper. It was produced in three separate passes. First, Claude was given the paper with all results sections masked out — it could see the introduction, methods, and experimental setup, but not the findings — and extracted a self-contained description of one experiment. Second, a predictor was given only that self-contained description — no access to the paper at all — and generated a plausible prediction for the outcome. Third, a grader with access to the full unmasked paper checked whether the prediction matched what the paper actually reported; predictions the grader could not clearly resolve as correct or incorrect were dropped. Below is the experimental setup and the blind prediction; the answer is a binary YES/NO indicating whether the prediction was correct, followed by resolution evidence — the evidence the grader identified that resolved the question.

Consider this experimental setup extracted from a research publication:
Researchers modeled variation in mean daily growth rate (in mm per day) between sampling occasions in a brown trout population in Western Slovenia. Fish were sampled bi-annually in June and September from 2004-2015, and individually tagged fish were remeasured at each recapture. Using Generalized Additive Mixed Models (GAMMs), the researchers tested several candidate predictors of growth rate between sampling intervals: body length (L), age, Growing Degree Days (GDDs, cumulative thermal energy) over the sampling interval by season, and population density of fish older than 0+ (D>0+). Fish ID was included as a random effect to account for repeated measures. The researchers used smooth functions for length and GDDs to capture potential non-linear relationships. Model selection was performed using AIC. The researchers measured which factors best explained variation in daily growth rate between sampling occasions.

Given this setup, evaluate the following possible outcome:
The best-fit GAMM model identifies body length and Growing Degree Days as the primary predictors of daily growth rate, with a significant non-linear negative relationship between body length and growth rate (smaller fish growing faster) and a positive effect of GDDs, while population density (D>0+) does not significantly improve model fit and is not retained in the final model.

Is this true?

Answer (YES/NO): NO